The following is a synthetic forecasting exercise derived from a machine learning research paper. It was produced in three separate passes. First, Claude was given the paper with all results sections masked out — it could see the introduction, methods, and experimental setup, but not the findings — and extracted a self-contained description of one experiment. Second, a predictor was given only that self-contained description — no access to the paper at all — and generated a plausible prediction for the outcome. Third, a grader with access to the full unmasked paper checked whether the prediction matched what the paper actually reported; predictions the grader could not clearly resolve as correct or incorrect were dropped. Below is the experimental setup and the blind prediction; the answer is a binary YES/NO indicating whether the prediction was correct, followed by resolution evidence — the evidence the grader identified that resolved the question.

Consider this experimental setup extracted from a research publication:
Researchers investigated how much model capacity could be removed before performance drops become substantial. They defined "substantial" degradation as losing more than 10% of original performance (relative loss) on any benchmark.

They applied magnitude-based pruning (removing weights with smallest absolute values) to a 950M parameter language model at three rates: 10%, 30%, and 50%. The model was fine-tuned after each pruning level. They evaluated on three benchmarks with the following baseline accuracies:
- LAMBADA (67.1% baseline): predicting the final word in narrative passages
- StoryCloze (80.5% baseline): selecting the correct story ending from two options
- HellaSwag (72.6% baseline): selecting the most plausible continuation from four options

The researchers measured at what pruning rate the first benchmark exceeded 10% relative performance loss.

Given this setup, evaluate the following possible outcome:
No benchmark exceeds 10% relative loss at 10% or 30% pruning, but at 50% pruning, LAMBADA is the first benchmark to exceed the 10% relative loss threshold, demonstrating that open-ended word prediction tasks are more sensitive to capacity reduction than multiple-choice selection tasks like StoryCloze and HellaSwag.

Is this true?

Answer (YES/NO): NO